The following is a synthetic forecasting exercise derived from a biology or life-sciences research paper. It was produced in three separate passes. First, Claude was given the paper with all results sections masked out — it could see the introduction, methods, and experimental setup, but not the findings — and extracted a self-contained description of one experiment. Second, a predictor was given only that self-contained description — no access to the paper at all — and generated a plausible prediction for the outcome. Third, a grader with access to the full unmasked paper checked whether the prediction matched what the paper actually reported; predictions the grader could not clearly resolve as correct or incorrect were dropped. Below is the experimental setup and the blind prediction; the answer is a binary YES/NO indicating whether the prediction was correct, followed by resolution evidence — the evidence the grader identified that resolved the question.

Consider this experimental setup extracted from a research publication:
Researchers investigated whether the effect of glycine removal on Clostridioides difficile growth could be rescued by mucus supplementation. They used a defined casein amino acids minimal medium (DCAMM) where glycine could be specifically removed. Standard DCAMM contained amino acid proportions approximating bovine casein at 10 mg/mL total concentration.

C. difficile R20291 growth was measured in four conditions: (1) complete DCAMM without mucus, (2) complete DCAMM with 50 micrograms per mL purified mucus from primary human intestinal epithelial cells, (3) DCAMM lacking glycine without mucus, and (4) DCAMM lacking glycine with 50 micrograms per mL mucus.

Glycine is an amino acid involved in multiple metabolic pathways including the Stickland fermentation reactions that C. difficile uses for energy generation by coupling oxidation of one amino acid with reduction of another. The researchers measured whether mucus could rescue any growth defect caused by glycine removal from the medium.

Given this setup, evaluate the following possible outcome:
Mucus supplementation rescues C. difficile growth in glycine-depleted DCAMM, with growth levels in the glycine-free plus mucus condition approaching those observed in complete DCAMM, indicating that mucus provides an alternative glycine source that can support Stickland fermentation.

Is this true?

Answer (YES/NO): NO